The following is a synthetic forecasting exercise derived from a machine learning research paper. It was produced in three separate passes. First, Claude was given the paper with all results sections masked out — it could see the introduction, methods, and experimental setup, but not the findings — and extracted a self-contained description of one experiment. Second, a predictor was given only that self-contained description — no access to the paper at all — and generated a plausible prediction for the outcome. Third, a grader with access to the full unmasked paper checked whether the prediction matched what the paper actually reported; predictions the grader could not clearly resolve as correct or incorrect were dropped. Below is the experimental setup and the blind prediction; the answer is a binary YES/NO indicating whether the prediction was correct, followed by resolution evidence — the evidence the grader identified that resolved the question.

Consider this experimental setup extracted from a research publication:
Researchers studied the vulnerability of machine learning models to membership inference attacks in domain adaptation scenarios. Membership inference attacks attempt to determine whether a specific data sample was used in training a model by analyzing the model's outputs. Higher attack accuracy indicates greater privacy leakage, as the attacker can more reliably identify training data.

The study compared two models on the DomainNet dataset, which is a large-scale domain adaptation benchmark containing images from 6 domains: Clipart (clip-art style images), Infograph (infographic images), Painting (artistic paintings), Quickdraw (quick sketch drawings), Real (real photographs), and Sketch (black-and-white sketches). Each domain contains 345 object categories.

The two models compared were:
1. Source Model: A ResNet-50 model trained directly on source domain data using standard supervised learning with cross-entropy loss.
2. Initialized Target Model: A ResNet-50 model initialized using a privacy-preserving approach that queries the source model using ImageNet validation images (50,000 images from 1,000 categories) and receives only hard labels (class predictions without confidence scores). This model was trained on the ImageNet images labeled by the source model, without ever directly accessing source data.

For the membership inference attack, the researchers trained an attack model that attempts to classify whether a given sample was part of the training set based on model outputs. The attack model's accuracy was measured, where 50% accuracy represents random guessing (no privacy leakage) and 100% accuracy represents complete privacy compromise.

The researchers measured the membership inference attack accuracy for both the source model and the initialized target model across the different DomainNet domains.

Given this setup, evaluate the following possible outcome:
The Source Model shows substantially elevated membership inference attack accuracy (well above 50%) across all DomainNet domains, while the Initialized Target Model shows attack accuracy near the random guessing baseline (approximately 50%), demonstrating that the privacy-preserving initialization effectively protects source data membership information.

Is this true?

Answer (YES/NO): NO